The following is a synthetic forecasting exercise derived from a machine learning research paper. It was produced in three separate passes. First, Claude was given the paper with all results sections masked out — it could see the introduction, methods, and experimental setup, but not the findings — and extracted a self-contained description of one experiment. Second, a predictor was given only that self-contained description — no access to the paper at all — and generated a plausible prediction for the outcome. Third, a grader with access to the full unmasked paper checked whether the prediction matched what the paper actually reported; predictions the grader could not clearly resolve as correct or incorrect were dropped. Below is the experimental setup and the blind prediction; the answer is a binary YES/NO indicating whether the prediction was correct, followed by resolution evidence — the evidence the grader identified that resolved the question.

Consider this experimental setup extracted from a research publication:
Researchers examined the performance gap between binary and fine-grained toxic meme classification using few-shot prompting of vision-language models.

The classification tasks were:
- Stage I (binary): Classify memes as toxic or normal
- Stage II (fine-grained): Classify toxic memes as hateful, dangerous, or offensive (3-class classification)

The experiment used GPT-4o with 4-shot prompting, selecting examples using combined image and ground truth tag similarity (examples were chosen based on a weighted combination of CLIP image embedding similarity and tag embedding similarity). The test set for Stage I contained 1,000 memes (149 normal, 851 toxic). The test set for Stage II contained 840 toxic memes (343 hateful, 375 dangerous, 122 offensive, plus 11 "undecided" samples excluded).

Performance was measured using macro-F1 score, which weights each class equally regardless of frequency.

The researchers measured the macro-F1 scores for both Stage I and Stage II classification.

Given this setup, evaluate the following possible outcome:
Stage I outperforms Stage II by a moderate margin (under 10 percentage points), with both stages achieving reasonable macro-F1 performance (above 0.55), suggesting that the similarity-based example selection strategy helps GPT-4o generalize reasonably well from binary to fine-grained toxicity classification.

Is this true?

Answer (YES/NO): NO